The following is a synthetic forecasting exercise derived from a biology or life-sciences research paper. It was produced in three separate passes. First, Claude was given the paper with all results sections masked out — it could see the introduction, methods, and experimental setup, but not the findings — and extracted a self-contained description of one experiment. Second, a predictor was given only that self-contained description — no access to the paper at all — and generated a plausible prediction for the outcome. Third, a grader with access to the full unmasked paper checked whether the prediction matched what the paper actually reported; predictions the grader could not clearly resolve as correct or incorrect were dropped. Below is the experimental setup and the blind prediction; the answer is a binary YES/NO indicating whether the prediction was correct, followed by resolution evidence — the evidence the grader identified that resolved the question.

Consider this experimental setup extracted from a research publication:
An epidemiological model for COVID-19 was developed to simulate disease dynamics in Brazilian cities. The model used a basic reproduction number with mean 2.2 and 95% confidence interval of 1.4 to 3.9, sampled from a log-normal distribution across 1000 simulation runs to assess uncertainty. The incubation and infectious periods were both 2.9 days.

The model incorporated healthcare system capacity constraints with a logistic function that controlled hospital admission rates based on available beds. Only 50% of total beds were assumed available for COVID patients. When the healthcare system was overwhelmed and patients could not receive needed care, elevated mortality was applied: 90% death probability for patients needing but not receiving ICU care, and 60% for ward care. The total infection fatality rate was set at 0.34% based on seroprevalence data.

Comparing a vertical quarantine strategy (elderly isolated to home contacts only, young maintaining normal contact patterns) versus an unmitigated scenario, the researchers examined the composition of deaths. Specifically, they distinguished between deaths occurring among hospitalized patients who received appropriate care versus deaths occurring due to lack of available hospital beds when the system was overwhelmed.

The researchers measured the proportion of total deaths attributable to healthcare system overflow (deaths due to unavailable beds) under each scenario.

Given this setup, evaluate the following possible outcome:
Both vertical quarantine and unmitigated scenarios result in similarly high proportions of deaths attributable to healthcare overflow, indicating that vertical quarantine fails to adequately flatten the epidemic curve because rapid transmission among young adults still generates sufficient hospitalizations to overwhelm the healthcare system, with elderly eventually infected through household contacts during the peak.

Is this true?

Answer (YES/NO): NO